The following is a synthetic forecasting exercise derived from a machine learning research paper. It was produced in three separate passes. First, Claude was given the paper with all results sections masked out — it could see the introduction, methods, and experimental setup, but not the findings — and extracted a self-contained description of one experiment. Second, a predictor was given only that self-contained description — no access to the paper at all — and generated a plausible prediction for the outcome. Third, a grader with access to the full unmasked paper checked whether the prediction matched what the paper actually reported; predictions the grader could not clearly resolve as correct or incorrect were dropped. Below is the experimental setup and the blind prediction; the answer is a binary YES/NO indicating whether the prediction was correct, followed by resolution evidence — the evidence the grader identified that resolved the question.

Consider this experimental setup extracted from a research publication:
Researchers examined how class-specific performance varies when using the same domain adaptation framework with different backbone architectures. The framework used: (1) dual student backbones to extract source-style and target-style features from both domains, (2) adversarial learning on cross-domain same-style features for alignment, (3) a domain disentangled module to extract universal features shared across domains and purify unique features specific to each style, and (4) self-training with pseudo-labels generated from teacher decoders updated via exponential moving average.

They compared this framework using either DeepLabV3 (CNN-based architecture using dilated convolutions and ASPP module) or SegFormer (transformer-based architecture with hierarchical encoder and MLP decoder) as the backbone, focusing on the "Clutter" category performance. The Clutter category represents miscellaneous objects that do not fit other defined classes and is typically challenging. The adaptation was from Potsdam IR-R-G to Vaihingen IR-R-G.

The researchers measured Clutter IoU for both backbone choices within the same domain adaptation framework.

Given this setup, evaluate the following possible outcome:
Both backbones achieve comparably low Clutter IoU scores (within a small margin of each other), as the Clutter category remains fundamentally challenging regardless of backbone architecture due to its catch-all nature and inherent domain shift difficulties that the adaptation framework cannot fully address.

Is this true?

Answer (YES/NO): NO